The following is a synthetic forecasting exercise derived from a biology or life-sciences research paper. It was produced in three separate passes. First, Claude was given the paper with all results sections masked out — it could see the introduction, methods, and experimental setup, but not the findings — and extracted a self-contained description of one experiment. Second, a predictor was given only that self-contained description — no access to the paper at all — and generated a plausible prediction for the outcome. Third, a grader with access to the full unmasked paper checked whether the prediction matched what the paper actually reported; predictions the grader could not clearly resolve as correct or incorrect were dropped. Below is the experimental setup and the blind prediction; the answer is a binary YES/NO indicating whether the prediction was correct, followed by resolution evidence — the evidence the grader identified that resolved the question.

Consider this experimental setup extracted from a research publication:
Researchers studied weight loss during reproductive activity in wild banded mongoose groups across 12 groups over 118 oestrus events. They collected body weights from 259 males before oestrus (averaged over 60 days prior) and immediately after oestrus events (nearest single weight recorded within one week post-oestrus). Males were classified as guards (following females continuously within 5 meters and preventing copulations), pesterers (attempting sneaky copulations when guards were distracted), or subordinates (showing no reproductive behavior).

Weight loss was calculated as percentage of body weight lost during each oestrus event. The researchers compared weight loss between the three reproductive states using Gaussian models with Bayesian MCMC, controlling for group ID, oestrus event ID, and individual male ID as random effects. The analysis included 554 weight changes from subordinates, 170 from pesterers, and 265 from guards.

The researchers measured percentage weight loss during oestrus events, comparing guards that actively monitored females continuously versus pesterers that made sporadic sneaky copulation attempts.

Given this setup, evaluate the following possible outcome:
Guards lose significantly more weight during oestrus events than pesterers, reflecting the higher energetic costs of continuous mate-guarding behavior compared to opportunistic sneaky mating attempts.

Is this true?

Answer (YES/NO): NO